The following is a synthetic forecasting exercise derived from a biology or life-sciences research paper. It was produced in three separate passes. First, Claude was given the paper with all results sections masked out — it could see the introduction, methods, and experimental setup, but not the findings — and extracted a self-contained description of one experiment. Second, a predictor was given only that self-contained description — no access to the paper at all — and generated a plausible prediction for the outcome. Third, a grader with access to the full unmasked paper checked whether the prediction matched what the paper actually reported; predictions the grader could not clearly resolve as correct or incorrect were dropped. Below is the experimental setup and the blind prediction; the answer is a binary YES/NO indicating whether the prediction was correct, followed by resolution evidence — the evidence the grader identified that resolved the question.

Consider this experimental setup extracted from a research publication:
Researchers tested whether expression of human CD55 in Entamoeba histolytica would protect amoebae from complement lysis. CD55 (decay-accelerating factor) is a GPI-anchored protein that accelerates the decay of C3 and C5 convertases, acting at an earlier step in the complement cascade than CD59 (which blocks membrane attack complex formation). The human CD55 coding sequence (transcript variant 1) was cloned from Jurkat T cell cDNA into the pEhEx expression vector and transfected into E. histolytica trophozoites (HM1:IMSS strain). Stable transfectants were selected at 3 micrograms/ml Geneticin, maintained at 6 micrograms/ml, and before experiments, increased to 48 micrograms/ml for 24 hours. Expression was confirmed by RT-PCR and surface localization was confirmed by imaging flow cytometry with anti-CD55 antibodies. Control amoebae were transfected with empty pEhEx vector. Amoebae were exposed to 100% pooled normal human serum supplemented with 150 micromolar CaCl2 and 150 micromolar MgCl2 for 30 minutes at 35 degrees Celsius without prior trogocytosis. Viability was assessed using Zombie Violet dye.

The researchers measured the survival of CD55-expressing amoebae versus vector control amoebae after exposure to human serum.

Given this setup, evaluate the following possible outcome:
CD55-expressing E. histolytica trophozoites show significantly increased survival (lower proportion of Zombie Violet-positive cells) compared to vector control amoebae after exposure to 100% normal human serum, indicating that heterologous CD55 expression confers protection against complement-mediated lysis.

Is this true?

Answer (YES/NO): YES